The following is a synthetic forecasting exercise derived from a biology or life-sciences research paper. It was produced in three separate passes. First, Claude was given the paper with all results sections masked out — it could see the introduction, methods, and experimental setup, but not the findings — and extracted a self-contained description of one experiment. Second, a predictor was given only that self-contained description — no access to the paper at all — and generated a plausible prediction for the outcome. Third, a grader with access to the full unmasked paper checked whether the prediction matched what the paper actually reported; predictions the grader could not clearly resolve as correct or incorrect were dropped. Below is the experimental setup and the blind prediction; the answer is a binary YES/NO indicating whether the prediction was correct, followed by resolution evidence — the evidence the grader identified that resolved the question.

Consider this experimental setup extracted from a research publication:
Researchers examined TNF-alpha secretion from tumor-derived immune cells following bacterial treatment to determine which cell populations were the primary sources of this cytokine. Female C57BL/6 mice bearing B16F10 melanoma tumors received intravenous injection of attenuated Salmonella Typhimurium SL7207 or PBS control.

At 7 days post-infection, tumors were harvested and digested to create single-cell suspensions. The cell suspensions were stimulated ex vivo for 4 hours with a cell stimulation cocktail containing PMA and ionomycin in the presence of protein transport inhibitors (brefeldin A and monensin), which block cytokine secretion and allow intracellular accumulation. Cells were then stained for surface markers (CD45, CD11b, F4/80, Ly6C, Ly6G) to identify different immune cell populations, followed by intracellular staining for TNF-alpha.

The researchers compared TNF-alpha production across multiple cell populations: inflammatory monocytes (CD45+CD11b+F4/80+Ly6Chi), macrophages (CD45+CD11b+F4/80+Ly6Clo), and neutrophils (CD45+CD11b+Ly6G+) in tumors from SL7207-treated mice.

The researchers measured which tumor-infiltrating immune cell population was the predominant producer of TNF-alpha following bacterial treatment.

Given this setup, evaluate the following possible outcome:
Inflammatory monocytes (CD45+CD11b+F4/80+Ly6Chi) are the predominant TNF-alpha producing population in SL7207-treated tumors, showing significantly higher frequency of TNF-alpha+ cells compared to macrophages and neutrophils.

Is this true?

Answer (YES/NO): YES